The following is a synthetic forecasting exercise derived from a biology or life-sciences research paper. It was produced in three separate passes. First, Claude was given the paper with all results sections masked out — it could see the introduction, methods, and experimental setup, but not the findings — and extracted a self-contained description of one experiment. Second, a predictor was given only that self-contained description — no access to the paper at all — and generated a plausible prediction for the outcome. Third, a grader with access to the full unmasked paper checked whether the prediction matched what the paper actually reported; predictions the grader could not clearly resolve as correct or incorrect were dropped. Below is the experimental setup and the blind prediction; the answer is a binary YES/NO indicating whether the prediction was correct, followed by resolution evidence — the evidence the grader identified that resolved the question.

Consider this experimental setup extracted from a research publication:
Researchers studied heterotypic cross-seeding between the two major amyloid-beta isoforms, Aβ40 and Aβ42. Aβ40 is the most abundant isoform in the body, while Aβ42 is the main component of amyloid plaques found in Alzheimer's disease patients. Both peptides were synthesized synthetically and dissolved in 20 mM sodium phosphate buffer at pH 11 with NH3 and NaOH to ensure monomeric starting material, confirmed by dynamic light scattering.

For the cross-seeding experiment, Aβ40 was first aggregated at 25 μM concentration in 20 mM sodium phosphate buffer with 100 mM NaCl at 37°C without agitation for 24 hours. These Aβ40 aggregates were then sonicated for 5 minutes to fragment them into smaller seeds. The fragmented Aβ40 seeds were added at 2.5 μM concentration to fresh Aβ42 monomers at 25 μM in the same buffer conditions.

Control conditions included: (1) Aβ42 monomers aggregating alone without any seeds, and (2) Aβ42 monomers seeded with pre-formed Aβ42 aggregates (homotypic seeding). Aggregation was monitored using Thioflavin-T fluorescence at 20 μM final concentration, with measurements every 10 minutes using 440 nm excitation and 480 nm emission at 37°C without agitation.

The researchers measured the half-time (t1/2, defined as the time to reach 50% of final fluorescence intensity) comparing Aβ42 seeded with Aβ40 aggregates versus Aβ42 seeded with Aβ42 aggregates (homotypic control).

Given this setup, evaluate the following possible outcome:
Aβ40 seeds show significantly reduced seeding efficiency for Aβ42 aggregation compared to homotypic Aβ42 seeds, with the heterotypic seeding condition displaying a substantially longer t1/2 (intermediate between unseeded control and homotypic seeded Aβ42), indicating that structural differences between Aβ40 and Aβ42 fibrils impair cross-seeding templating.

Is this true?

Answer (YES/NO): YES